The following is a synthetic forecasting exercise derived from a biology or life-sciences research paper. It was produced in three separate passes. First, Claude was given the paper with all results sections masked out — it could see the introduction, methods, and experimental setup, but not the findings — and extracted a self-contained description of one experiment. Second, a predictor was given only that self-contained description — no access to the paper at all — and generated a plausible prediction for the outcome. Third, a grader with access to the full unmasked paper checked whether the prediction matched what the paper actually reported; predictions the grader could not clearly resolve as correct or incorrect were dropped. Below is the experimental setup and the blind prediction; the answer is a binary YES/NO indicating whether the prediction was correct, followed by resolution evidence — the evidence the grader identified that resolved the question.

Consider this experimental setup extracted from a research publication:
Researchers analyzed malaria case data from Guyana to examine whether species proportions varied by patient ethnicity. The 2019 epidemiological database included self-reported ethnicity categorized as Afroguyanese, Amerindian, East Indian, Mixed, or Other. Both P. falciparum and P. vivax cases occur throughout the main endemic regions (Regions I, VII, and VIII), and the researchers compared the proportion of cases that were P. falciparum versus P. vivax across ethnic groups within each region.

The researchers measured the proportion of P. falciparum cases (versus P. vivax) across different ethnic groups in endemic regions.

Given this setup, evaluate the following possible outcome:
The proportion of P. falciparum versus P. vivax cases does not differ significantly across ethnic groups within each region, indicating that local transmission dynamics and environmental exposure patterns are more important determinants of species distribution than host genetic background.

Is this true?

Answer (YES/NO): NO